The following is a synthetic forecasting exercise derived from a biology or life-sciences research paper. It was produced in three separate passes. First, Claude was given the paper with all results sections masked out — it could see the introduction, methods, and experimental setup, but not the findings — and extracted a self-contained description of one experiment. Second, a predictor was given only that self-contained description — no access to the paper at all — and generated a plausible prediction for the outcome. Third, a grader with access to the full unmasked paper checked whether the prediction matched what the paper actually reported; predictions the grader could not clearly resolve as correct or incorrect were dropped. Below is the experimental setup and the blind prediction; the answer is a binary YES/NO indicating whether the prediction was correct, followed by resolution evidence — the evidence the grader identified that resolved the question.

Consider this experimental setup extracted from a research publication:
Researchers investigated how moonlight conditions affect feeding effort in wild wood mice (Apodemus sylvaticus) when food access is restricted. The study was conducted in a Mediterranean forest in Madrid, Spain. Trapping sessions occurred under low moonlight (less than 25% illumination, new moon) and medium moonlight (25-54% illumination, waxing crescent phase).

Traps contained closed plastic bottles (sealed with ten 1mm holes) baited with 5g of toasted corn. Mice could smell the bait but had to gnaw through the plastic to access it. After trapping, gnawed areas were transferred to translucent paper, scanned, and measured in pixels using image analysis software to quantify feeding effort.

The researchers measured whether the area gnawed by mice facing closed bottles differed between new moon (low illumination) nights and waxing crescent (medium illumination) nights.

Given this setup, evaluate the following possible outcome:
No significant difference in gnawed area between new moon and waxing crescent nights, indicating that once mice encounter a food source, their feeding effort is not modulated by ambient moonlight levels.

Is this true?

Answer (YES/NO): NO